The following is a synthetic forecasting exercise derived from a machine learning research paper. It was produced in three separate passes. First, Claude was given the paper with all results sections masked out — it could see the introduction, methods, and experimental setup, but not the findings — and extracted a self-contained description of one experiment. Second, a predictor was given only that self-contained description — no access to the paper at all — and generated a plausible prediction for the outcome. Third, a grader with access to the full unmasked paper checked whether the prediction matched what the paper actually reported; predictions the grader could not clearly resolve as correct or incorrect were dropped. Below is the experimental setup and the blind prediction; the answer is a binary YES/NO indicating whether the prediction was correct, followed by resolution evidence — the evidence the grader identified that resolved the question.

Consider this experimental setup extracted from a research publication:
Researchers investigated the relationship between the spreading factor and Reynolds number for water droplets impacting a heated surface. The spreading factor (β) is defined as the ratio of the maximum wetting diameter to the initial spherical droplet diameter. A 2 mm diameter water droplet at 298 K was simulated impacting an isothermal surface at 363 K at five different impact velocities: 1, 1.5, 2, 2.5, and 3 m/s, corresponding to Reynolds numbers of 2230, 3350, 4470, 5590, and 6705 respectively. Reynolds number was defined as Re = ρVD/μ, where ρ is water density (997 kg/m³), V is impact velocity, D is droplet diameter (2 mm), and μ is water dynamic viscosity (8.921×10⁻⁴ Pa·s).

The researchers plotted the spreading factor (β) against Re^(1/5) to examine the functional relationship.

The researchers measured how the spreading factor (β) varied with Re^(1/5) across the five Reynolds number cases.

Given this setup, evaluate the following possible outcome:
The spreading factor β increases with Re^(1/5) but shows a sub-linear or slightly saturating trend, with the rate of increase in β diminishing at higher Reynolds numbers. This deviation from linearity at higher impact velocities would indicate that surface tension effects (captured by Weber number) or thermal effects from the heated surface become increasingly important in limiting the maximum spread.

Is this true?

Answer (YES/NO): NO